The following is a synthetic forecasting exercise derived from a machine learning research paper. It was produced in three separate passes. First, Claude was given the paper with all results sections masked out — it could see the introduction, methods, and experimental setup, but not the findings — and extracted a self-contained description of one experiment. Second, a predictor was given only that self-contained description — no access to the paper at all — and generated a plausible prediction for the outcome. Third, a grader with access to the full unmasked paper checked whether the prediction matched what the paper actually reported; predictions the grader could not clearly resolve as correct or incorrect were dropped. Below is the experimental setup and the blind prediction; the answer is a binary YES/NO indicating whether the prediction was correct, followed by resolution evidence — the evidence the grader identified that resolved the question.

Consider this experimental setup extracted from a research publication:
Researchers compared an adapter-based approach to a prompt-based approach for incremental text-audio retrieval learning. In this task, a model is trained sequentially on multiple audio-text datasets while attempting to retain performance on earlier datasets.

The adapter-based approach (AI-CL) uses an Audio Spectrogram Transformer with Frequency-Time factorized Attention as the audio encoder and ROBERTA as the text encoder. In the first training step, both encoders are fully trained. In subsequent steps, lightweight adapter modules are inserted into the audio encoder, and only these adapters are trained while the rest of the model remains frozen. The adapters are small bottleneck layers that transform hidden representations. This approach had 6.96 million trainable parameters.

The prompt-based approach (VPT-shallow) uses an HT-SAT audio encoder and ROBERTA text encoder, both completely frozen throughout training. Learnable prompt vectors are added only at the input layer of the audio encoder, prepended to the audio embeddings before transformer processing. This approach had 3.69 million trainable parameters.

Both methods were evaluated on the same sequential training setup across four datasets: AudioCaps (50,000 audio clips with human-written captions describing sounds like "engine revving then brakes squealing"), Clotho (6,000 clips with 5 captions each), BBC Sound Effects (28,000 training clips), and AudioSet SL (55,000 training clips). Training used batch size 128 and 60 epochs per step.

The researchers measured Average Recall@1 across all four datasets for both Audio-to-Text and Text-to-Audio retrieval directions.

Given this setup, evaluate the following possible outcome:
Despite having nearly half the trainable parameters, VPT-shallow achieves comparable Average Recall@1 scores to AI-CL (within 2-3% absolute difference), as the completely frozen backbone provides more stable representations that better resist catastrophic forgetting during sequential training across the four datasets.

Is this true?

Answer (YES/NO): NO